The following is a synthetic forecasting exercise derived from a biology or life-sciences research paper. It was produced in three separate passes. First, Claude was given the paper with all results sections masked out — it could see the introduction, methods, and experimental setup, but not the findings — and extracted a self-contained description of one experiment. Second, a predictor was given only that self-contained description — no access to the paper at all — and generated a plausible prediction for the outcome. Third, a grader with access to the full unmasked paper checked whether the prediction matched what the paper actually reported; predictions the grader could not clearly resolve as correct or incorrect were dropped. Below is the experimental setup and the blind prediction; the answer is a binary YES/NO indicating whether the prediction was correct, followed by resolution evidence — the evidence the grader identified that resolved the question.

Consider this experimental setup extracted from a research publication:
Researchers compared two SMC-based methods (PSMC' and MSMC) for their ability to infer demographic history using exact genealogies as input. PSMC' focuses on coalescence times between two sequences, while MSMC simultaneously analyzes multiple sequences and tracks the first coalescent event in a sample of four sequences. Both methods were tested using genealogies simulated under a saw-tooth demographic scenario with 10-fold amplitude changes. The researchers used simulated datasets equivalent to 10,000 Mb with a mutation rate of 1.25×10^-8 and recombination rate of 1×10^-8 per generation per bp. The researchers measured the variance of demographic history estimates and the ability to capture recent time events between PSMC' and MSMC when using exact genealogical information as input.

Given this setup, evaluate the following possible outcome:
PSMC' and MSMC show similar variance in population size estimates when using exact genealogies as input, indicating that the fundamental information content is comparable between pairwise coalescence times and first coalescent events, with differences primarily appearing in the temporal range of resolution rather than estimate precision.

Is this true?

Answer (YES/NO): NO